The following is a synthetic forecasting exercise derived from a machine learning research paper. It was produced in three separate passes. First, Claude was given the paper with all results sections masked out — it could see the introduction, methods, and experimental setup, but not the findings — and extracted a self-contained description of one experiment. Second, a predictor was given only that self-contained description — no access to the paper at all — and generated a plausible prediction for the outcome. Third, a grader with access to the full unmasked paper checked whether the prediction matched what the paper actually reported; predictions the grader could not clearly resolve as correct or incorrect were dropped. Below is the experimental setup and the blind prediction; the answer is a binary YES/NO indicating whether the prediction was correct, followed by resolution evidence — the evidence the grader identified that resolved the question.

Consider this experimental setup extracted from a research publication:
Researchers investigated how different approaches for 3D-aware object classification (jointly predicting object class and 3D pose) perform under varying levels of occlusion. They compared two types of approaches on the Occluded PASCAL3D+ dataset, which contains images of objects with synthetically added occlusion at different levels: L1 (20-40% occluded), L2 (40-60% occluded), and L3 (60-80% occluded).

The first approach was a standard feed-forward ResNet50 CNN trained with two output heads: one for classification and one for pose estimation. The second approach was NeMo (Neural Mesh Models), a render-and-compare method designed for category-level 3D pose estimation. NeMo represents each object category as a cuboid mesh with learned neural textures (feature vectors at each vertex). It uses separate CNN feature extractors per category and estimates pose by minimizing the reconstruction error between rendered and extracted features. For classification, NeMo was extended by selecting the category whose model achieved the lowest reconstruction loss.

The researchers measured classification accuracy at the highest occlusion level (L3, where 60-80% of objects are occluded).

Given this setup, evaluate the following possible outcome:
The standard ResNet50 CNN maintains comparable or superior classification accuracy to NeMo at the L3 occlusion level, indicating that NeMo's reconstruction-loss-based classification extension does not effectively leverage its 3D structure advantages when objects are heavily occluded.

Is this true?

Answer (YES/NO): YES